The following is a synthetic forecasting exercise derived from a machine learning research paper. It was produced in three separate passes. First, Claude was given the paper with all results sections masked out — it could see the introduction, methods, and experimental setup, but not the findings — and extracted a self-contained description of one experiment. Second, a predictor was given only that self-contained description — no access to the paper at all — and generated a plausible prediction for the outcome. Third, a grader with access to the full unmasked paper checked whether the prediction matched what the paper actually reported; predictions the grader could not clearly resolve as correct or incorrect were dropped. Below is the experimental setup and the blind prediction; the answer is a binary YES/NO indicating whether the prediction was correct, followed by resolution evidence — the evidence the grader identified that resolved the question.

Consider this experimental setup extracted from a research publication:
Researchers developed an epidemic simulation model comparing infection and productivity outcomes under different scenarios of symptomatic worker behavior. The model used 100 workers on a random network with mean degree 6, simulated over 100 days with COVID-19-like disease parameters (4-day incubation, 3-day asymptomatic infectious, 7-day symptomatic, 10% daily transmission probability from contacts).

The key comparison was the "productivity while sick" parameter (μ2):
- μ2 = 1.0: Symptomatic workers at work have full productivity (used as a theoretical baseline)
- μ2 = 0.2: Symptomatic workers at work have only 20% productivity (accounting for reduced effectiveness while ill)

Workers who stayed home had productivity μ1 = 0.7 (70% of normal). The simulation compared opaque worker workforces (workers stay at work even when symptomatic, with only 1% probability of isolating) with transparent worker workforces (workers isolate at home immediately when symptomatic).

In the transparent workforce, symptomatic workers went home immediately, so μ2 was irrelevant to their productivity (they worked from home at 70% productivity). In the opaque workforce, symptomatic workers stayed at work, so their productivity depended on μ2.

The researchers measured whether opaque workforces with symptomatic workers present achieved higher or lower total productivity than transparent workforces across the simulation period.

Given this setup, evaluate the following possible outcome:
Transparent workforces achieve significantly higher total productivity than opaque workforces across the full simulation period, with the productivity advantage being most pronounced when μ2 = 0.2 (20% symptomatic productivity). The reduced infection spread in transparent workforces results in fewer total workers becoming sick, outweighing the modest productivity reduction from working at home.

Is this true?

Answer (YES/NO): NO